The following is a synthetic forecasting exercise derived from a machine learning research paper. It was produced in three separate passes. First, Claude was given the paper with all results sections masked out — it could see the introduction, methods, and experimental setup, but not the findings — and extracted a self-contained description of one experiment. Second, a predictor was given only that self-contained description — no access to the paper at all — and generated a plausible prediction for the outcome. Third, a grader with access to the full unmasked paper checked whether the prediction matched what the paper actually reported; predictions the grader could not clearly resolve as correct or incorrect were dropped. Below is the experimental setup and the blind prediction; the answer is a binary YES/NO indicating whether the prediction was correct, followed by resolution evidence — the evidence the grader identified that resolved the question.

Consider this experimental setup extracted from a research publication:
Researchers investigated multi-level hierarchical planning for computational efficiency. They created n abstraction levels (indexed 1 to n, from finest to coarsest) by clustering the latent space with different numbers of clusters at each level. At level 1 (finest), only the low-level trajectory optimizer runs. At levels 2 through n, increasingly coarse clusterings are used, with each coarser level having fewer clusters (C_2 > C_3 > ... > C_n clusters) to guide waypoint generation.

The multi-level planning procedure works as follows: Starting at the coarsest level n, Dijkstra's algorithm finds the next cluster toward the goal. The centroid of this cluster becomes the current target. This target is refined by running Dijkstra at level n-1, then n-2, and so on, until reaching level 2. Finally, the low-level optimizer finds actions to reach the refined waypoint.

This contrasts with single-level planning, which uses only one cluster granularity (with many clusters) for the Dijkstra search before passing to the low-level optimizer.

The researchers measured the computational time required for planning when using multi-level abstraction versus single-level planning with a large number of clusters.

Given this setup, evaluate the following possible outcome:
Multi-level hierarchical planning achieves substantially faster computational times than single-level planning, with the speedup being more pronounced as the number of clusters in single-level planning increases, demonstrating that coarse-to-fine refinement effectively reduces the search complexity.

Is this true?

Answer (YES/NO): YES